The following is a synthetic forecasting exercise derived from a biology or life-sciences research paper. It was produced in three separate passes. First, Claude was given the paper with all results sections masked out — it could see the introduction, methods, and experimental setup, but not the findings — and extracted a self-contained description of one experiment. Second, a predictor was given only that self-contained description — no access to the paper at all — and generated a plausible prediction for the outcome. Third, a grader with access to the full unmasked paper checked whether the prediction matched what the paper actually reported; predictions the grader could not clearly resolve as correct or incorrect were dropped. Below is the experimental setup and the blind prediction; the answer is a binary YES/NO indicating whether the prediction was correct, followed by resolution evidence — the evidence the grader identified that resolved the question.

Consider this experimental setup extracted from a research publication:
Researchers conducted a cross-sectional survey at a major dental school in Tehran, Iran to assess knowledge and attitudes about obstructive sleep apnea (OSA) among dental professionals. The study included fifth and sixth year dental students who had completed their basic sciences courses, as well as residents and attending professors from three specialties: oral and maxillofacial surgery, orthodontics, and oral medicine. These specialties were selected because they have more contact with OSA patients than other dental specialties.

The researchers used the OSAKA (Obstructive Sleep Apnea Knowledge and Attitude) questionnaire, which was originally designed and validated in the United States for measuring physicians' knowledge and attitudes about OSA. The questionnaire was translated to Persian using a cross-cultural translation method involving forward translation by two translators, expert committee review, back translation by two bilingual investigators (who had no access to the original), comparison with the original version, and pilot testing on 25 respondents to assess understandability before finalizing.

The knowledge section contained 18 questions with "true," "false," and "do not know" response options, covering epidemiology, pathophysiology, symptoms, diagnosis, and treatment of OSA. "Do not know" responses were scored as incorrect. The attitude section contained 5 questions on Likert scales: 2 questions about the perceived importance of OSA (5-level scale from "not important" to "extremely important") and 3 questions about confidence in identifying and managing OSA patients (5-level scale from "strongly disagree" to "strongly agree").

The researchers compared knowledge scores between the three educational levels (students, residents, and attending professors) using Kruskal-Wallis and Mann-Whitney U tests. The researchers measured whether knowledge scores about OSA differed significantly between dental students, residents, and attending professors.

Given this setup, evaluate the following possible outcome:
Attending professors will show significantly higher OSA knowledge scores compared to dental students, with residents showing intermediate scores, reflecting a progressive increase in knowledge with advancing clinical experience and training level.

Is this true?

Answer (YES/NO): NO